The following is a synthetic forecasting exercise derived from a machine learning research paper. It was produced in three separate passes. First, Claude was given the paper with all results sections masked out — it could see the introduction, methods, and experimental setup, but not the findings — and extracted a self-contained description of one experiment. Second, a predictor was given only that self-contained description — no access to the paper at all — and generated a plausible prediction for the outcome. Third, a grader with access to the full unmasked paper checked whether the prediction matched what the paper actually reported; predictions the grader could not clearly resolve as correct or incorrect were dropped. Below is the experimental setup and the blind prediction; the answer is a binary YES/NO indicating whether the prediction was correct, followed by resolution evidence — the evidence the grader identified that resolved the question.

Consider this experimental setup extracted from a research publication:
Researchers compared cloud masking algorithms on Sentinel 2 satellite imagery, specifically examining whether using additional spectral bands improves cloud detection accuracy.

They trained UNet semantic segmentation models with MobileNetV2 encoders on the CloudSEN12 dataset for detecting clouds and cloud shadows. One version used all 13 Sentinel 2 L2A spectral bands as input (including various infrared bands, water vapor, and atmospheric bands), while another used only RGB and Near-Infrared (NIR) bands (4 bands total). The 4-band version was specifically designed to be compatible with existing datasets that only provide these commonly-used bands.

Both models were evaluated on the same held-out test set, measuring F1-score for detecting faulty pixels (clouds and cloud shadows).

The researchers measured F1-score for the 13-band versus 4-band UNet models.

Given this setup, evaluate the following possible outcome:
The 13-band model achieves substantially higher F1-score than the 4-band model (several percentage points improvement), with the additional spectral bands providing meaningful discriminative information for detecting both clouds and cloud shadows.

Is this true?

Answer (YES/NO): YES